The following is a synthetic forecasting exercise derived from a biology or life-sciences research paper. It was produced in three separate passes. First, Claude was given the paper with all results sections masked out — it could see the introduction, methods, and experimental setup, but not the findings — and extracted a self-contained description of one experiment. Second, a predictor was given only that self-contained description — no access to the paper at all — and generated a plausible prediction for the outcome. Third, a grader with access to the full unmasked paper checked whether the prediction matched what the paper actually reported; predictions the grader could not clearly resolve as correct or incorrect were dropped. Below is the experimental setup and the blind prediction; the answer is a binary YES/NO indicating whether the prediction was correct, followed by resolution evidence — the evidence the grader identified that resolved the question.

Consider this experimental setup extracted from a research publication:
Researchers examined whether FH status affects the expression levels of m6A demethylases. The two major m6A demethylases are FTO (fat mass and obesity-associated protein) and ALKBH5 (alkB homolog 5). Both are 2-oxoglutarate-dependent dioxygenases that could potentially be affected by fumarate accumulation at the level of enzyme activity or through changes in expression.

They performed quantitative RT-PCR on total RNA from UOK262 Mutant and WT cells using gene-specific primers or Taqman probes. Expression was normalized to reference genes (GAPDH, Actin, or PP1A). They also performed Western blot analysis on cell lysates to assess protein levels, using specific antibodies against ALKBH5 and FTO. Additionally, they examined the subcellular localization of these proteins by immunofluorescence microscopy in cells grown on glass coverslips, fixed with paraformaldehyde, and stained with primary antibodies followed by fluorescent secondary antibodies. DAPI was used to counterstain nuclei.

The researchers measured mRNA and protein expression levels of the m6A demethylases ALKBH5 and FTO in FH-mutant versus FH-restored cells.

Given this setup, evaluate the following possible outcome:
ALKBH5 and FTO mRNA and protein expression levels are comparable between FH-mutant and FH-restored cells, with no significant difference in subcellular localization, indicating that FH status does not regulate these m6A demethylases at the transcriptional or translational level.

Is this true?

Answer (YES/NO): YES